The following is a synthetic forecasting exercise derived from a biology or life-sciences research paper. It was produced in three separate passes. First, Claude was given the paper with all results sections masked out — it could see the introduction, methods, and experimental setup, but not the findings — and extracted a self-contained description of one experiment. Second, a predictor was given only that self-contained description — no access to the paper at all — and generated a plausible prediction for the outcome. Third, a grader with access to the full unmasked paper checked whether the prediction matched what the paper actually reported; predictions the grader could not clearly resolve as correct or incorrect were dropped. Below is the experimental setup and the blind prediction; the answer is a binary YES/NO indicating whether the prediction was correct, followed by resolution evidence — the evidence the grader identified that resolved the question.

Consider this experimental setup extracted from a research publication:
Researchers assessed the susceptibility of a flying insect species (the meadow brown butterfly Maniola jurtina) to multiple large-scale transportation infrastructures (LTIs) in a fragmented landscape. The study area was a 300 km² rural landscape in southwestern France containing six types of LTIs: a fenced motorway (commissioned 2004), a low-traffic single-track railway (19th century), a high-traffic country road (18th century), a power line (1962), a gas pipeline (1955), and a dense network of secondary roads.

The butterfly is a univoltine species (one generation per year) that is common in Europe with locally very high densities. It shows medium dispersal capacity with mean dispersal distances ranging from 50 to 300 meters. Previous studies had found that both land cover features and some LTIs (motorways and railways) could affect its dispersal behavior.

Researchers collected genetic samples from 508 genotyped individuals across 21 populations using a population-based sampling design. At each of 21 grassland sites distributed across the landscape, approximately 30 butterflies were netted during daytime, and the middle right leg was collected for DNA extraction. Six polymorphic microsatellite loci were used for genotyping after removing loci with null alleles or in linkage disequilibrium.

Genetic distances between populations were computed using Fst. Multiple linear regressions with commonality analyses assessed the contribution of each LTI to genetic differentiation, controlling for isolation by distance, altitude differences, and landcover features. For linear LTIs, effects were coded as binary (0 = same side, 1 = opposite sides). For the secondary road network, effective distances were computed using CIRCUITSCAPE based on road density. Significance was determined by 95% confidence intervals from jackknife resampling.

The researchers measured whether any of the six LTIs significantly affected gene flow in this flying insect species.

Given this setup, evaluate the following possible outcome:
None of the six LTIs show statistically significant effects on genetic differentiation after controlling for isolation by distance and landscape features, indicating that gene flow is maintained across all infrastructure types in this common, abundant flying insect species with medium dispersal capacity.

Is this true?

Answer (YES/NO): YES